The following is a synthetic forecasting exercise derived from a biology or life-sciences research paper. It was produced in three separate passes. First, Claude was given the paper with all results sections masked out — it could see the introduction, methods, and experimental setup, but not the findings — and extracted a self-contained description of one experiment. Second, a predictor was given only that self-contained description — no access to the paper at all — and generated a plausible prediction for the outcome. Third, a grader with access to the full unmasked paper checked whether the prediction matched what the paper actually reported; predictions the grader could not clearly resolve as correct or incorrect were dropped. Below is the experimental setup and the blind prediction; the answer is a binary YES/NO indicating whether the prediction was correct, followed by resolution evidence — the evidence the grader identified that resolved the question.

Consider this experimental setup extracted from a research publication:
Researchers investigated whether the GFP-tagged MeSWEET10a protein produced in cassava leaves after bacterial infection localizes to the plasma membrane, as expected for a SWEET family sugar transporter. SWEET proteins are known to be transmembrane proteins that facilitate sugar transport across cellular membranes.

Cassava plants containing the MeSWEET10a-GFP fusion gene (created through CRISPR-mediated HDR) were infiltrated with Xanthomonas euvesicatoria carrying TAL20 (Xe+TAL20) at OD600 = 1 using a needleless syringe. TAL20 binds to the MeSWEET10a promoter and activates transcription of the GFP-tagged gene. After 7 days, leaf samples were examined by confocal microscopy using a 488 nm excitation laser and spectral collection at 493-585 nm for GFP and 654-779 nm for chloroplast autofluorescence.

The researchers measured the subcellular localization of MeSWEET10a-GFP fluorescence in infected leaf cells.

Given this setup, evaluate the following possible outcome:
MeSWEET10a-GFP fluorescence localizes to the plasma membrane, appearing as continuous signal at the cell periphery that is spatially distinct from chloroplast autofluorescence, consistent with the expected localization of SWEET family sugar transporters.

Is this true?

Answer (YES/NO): NO